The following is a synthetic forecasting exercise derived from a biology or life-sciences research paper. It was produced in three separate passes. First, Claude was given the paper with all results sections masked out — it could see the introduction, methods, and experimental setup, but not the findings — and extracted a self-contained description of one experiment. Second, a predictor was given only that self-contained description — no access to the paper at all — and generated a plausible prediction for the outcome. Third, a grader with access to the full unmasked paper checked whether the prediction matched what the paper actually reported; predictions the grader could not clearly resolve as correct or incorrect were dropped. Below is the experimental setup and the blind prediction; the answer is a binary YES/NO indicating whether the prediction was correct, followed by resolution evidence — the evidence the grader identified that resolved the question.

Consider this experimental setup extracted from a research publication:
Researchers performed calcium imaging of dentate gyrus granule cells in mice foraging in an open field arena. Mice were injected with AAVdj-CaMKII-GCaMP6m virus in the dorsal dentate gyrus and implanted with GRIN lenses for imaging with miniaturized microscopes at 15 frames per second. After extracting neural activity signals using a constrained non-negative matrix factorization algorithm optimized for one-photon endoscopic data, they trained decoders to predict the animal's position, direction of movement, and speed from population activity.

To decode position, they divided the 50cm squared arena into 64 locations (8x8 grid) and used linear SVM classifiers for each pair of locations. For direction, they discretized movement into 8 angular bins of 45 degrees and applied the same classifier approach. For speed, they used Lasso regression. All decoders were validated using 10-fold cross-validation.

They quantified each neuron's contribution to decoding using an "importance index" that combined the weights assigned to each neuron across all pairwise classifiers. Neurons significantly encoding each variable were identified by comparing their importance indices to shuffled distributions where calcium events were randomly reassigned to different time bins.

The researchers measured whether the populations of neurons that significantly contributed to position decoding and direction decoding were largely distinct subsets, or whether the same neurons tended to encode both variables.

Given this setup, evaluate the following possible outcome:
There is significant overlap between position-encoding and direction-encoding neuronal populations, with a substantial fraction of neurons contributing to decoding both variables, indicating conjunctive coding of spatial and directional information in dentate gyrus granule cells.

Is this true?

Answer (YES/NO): YES